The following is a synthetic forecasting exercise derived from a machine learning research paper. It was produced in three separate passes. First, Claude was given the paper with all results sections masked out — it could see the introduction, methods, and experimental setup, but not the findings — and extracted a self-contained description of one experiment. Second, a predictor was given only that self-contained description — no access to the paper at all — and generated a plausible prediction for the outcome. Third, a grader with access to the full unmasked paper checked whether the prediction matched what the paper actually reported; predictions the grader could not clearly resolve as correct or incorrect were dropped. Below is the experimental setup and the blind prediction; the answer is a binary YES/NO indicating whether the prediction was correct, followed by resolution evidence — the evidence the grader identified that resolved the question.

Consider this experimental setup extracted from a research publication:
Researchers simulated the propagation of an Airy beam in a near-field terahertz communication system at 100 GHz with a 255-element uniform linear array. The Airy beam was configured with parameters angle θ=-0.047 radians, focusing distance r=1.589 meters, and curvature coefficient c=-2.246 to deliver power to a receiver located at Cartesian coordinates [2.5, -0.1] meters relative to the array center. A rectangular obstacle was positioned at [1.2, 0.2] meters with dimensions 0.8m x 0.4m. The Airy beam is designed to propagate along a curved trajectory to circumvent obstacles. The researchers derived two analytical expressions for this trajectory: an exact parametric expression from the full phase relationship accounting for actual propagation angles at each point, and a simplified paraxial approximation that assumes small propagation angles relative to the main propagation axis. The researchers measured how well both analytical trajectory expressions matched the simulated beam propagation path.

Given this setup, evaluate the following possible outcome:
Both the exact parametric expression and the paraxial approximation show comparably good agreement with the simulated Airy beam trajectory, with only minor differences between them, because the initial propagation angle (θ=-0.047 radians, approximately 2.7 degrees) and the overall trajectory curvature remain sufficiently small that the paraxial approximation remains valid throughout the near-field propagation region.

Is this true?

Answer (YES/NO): YES